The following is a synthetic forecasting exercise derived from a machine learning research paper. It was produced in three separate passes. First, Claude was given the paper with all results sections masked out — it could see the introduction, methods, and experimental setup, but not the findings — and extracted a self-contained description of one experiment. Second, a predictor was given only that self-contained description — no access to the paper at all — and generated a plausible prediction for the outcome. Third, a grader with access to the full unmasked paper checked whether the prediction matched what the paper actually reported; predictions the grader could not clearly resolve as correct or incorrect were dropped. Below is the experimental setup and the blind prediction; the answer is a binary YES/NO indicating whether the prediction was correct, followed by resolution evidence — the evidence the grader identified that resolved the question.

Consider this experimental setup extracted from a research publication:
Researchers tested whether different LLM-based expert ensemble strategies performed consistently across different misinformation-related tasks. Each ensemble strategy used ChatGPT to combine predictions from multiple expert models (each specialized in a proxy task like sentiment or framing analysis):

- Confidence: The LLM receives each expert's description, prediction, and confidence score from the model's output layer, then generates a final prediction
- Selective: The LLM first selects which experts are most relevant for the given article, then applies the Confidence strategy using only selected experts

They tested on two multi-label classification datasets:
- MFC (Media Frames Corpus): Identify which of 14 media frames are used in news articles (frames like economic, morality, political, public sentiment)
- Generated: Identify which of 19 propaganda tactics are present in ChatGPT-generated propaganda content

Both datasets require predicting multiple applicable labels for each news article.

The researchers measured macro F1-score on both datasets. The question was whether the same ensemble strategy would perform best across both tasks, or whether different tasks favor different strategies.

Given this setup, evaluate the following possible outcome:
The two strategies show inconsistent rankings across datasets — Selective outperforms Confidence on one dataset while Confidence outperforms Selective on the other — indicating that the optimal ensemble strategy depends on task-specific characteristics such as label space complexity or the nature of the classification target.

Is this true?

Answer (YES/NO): YES